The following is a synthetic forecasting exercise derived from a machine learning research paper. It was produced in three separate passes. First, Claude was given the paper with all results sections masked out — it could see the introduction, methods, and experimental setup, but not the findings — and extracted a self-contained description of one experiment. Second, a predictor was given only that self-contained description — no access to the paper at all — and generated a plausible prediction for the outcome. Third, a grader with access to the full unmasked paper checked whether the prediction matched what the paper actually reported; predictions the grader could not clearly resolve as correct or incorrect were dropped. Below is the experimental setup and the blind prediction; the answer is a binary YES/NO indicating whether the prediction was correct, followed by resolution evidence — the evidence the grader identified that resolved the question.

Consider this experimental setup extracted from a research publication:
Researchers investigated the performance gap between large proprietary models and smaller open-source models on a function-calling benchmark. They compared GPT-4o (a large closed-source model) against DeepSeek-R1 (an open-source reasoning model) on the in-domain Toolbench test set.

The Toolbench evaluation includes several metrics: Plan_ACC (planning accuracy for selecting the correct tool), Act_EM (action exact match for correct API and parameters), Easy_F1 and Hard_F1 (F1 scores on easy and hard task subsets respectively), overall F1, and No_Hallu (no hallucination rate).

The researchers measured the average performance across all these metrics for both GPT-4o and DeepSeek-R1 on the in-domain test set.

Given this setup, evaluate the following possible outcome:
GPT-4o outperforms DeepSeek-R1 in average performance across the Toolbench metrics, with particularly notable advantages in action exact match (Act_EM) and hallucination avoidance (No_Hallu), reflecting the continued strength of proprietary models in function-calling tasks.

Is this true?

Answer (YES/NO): NO